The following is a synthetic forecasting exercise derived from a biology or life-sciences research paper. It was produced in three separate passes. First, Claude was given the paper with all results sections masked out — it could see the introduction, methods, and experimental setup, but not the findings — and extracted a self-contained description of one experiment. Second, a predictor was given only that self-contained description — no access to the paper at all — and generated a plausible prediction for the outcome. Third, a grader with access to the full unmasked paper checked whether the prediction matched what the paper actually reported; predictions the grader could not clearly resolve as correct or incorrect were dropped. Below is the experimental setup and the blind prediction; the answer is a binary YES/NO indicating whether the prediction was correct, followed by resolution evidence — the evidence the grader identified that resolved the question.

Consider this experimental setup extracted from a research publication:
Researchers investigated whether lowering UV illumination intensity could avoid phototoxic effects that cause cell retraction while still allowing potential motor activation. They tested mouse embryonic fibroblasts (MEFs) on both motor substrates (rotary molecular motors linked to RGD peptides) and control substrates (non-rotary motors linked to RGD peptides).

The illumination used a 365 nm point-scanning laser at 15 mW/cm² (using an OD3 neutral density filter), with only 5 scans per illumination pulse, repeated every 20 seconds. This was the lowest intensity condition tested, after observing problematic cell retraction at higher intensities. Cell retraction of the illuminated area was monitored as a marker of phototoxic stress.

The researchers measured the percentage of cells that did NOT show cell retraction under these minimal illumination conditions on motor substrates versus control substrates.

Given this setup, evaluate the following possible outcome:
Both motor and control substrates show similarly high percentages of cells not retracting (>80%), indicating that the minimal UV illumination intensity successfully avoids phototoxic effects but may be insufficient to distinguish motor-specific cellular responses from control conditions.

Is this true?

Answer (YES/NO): NO